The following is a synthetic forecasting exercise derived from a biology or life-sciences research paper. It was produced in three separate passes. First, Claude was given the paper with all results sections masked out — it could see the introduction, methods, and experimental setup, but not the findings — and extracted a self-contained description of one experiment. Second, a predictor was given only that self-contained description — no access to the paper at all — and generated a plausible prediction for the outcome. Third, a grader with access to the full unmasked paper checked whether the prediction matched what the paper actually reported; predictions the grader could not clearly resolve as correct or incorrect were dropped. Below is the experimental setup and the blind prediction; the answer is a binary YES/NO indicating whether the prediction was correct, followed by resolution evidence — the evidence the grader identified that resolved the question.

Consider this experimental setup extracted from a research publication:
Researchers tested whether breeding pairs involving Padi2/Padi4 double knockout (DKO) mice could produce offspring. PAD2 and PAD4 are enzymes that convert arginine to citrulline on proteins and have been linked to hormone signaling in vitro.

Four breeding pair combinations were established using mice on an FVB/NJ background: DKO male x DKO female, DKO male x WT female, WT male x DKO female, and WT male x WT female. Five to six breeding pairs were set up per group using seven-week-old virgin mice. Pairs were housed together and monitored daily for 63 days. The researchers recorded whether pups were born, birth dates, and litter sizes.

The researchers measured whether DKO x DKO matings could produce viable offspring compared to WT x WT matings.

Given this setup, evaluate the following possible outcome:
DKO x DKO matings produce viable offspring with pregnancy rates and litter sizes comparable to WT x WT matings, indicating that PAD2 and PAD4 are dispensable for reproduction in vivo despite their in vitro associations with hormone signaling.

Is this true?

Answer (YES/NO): NO